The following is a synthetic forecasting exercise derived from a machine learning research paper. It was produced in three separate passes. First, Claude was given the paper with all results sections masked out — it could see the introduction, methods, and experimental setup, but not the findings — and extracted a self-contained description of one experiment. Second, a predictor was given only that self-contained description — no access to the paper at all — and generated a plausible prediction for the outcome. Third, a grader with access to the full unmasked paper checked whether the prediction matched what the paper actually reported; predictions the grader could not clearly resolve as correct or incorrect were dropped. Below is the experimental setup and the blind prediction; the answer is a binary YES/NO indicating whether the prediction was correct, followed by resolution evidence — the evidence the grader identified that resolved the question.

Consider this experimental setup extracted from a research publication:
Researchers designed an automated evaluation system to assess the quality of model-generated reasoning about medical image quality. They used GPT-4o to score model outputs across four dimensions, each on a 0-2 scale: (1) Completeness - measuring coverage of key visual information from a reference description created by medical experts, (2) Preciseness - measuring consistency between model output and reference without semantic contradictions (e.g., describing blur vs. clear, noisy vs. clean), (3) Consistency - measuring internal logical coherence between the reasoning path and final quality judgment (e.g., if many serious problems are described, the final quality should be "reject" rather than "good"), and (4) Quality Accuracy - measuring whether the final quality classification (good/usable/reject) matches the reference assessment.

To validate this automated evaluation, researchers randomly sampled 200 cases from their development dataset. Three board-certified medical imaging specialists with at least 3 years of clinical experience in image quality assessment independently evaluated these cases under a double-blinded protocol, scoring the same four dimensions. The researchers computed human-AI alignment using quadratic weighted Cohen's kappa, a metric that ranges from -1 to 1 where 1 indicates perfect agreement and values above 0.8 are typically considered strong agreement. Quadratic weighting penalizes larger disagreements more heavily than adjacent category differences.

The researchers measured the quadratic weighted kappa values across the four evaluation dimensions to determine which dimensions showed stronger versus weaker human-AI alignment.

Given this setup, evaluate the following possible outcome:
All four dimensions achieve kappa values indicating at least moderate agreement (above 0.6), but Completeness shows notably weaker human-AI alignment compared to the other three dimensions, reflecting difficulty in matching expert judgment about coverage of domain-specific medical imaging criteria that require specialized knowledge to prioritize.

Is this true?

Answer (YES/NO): YES